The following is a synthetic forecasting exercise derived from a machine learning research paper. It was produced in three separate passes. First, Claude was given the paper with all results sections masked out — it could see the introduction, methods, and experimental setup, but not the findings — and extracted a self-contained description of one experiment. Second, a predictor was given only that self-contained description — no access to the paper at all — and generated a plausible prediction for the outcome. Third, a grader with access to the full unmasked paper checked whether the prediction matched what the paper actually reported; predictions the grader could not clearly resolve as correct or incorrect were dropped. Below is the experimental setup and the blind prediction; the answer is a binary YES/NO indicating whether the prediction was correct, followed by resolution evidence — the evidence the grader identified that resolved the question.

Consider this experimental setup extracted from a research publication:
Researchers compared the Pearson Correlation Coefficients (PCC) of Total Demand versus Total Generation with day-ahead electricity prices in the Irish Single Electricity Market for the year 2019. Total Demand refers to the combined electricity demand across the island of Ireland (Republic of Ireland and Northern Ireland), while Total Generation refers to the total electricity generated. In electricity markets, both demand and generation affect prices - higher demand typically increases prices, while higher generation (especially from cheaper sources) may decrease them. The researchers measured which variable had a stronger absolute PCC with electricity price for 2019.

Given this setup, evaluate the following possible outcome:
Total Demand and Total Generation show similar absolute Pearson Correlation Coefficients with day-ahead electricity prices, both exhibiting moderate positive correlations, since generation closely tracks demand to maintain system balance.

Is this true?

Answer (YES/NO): NO